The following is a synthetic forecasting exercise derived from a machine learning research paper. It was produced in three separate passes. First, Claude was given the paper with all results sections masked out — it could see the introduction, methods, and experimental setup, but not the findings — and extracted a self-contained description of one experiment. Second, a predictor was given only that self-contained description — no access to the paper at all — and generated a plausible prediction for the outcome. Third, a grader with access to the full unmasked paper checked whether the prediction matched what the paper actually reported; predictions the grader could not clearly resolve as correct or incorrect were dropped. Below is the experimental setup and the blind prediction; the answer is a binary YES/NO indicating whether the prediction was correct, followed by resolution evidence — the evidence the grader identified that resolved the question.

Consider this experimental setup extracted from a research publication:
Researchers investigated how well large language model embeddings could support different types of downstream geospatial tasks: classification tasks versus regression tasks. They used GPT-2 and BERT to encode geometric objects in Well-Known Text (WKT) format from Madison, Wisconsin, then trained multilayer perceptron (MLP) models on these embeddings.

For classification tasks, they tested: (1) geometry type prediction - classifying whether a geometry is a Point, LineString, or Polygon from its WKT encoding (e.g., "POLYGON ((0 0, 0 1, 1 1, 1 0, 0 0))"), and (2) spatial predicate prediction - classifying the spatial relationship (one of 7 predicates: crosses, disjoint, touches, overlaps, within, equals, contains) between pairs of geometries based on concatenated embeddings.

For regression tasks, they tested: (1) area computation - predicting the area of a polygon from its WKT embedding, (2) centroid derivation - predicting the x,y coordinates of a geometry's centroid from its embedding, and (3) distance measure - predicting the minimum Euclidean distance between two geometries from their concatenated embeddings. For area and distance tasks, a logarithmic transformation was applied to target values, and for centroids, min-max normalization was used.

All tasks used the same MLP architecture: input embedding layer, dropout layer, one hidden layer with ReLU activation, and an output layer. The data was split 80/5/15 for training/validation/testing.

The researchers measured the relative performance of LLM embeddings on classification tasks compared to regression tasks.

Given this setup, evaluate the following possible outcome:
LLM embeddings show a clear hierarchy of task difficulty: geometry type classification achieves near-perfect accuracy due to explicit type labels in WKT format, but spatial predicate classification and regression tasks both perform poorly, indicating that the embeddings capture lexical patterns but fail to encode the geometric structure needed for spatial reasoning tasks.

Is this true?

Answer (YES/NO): NO